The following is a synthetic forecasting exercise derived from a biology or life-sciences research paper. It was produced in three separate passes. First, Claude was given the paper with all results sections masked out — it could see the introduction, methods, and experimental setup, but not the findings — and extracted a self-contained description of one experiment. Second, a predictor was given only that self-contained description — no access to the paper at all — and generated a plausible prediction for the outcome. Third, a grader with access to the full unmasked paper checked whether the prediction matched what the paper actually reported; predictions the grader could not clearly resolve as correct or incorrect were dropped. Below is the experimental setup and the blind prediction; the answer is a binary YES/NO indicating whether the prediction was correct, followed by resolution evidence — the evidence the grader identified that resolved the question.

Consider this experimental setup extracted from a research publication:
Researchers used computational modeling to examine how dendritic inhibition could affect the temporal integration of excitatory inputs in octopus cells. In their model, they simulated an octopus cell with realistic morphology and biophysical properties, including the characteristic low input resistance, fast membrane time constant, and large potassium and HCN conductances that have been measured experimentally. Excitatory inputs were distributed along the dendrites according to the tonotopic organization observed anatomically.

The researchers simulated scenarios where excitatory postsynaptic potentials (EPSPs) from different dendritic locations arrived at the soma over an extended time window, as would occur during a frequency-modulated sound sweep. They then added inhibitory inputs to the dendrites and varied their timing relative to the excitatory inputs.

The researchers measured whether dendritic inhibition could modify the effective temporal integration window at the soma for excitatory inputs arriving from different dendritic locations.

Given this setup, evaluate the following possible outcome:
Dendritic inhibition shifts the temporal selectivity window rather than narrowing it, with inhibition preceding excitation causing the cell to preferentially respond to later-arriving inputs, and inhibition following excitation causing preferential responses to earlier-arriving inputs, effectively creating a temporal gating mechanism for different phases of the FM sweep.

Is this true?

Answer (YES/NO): NO